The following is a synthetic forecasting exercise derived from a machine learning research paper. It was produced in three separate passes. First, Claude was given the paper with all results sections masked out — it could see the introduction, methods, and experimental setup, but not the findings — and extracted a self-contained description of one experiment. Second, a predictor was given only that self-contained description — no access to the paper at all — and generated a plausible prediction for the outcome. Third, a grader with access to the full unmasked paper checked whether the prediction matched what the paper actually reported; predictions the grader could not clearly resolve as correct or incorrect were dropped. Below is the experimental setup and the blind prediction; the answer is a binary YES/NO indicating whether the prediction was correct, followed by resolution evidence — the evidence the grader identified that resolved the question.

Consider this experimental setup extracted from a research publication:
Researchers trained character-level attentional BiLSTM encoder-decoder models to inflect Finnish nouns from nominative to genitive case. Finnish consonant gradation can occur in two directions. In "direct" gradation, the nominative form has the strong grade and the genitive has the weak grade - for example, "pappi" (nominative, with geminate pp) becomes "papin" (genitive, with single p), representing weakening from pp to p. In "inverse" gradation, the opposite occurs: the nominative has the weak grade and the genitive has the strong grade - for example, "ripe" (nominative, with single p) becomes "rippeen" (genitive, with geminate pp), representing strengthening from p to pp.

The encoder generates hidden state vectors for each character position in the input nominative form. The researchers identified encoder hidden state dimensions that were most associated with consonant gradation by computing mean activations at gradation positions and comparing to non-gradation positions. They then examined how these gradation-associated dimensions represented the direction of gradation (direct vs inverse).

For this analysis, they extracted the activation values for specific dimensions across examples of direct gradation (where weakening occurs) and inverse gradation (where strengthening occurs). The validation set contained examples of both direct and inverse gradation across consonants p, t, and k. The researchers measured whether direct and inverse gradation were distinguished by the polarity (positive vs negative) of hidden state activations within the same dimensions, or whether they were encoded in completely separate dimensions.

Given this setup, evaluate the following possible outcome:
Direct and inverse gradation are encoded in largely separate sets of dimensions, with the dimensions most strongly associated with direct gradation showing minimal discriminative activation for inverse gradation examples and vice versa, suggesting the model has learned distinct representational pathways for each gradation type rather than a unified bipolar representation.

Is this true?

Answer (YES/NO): NO